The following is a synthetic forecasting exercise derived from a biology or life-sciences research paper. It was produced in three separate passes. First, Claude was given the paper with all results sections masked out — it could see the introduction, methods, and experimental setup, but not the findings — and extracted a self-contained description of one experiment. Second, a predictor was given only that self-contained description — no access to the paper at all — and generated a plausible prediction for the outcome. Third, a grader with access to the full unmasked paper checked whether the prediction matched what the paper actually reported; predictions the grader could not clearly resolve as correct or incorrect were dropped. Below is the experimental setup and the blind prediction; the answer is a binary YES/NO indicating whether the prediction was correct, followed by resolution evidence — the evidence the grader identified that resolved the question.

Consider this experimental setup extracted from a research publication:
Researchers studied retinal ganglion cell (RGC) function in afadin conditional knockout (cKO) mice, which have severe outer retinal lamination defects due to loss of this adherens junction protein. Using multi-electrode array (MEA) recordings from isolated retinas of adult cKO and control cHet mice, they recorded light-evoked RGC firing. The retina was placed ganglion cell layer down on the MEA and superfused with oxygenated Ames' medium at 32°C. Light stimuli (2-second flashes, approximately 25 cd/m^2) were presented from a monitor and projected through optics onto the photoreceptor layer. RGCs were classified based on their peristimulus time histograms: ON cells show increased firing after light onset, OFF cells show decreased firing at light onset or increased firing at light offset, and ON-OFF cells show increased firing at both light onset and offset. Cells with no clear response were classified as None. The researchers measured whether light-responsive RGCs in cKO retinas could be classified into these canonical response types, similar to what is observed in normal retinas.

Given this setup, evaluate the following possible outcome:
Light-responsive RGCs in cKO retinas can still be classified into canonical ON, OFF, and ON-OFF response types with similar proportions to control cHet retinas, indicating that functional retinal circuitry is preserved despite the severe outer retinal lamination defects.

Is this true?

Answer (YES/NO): YES